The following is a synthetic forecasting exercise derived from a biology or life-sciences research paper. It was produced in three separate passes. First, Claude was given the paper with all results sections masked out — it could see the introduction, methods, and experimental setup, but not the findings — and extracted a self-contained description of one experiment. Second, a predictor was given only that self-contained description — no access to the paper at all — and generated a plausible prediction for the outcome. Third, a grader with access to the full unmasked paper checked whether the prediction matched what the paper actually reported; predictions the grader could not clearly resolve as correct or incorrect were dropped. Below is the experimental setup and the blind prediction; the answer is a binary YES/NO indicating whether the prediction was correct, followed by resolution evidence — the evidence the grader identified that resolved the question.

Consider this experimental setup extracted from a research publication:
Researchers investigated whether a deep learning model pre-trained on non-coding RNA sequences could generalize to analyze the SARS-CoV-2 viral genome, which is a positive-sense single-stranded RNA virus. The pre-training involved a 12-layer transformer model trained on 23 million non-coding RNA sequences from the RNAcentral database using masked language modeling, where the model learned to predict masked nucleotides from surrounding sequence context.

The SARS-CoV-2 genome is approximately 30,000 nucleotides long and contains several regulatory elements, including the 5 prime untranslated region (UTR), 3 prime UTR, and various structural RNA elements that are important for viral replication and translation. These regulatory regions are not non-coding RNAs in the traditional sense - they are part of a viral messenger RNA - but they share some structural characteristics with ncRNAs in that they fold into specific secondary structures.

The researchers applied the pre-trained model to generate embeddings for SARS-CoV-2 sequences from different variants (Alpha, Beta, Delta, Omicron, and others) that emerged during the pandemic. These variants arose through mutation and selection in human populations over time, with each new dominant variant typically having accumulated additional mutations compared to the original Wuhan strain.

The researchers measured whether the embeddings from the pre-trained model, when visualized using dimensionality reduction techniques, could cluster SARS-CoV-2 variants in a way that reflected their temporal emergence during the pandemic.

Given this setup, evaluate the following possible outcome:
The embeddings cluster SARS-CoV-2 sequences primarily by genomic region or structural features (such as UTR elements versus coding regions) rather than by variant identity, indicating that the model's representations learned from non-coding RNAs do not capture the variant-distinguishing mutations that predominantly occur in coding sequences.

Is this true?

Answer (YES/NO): NO